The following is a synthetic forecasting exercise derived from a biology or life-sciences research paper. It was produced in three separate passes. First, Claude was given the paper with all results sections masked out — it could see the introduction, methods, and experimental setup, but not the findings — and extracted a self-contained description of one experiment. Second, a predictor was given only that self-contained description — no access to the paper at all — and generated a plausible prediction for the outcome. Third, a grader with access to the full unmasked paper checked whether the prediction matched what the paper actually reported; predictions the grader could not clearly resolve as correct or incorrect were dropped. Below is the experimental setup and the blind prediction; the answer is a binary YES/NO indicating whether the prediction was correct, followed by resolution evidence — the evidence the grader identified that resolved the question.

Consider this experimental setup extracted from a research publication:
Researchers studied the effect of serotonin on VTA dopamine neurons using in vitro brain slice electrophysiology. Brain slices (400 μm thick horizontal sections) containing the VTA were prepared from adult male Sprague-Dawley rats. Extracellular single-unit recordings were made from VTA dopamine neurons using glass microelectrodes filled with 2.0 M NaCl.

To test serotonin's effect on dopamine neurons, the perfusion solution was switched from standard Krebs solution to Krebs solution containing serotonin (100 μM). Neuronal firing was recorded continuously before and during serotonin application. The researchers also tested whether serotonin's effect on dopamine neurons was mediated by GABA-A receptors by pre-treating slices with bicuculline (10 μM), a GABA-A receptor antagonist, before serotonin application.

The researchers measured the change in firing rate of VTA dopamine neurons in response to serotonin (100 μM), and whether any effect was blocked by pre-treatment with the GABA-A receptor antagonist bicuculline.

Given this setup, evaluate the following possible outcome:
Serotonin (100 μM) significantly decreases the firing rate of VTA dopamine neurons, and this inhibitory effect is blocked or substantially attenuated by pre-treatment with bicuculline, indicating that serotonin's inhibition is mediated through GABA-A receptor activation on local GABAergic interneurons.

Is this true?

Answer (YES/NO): YES